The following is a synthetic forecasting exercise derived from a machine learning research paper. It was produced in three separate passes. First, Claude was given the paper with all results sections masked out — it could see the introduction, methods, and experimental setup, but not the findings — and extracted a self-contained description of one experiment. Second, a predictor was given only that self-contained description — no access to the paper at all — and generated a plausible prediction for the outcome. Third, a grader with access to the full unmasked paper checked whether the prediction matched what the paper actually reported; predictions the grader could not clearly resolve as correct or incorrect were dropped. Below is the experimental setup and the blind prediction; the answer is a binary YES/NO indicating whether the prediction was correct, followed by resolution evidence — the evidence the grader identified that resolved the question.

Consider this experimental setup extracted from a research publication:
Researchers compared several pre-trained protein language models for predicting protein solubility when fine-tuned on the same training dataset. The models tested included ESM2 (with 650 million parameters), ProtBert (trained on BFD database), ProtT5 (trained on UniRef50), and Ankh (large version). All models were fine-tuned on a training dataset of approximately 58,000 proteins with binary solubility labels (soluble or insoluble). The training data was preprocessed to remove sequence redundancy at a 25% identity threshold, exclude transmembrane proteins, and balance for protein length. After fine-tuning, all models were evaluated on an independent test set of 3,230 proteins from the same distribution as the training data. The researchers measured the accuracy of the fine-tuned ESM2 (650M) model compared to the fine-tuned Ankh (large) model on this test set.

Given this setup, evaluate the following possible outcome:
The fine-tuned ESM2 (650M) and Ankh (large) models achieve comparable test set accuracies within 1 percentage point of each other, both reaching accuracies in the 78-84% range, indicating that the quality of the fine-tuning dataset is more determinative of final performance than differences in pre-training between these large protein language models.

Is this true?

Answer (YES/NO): NO